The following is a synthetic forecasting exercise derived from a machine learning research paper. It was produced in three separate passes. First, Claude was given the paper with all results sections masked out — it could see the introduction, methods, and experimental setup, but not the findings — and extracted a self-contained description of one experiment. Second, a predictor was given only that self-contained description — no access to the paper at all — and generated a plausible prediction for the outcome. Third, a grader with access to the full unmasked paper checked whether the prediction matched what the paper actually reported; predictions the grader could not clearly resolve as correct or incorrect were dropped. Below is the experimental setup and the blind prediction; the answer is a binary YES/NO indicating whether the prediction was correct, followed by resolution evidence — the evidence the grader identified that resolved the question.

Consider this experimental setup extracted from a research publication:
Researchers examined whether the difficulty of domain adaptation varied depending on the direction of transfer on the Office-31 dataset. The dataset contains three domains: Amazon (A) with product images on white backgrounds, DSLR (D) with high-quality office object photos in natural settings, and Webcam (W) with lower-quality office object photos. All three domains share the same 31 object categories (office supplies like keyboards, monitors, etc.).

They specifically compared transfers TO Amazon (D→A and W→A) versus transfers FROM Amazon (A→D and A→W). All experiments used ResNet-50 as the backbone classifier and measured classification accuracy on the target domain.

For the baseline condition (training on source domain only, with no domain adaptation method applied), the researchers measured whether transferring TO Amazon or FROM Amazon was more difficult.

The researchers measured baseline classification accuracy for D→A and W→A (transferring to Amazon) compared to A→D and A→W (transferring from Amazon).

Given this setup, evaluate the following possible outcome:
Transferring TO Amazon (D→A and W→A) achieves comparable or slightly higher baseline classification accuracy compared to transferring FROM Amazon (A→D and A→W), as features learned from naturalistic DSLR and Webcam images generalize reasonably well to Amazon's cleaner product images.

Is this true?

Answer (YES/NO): NO